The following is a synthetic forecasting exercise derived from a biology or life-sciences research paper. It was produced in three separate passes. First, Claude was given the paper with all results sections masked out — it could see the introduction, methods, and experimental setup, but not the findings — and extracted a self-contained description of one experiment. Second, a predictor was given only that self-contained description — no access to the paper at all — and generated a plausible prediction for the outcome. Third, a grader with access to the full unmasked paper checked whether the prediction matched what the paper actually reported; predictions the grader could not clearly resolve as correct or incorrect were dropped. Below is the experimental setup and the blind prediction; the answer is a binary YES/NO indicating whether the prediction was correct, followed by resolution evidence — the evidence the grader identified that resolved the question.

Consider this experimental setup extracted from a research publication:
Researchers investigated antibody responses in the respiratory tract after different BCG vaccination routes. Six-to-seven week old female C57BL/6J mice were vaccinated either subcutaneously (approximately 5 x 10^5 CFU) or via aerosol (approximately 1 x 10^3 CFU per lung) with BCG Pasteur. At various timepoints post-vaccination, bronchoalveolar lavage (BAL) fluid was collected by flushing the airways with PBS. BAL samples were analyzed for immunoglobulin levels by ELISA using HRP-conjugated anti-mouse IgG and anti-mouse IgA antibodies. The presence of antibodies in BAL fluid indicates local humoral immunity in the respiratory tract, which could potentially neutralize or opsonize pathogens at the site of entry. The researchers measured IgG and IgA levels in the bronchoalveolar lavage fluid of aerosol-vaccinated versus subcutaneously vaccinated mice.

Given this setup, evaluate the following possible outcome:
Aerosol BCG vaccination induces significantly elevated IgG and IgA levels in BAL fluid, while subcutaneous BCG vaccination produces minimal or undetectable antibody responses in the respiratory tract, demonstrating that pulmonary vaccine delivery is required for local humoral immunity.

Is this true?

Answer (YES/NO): YES